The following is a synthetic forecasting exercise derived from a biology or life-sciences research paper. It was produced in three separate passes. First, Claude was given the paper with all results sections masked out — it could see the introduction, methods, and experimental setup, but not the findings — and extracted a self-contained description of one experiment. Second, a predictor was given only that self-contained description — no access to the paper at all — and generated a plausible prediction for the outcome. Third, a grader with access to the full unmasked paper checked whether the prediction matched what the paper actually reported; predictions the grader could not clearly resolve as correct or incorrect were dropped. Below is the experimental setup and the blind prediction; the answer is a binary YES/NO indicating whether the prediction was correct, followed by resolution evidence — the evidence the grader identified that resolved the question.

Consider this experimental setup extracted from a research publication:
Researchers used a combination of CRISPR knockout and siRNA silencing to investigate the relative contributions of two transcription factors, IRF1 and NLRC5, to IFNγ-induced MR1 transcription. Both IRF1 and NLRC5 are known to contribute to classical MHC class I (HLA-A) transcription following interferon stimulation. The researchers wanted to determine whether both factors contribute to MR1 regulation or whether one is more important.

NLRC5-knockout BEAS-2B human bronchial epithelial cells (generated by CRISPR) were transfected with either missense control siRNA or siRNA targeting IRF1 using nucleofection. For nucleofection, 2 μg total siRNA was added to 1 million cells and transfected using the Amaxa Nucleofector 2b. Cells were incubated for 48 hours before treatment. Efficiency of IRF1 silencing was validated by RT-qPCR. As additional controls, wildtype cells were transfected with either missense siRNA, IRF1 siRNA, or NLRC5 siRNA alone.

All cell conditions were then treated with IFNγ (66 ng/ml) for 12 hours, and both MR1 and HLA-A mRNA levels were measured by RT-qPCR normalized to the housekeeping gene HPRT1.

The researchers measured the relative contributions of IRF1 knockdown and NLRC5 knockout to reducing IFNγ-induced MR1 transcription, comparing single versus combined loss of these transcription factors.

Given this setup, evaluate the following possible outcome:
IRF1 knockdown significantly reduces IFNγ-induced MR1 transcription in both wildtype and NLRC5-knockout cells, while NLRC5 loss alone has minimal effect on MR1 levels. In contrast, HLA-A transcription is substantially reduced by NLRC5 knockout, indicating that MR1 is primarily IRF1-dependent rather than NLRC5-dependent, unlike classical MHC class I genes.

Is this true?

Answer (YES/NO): NO